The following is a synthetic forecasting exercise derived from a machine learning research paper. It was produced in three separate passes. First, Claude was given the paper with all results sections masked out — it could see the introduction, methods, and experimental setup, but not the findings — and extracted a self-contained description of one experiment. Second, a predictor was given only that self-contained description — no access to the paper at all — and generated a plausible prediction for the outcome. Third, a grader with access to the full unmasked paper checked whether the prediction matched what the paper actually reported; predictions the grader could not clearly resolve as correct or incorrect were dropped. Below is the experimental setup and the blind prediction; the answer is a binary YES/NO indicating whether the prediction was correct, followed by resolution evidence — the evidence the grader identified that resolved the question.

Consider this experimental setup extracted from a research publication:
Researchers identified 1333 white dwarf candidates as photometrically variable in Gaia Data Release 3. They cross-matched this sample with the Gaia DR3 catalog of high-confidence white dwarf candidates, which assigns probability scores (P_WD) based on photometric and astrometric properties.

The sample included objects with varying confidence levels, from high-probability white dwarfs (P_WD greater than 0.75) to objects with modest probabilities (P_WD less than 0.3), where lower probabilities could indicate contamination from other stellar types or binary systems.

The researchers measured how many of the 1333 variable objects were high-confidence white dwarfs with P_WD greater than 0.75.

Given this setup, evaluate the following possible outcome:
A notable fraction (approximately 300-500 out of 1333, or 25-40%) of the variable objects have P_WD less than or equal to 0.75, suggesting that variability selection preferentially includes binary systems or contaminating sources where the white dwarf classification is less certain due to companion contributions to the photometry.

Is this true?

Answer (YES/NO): NO